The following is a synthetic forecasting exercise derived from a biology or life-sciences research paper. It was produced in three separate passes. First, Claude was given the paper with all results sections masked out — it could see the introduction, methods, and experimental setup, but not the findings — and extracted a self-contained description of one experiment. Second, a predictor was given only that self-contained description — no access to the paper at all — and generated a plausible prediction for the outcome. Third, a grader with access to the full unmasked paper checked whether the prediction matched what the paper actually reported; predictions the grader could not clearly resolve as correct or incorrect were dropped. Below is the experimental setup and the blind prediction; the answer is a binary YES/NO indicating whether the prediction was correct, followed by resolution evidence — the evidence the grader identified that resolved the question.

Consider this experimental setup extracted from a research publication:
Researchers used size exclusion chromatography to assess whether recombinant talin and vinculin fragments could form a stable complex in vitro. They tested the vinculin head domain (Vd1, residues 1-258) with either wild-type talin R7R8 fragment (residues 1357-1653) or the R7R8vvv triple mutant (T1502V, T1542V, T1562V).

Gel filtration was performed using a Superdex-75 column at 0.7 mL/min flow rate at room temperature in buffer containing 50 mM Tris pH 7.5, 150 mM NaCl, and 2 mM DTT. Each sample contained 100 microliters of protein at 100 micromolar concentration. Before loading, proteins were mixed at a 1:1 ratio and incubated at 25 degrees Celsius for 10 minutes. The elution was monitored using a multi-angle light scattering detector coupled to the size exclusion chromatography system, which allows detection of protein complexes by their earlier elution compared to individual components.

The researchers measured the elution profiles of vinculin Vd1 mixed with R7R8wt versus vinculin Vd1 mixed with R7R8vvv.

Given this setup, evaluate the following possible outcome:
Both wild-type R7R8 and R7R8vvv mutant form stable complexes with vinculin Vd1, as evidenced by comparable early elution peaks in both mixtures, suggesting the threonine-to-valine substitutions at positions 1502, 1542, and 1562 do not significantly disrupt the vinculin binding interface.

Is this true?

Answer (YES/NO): NO